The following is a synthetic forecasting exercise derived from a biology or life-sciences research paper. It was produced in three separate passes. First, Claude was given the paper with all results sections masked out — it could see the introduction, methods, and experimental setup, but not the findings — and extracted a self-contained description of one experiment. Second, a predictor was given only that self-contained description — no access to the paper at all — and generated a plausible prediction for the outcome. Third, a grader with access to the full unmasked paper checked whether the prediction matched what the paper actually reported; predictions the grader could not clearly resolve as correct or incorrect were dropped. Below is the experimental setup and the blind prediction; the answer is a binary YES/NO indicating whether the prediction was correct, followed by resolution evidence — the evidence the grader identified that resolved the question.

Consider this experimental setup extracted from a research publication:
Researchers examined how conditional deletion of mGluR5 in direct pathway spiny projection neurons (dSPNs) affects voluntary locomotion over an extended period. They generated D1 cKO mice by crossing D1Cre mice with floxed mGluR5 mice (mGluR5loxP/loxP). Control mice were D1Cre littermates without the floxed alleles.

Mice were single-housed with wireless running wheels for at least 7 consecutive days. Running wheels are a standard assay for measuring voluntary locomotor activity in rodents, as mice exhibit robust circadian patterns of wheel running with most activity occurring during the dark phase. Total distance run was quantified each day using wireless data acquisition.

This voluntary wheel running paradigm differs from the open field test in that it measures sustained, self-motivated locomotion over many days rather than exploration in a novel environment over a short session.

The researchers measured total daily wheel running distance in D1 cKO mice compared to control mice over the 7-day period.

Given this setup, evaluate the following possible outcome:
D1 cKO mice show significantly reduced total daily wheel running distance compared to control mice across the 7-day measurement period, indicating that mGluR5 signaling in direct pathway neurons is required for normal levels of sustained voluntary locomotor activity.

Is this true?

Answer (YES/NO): NO